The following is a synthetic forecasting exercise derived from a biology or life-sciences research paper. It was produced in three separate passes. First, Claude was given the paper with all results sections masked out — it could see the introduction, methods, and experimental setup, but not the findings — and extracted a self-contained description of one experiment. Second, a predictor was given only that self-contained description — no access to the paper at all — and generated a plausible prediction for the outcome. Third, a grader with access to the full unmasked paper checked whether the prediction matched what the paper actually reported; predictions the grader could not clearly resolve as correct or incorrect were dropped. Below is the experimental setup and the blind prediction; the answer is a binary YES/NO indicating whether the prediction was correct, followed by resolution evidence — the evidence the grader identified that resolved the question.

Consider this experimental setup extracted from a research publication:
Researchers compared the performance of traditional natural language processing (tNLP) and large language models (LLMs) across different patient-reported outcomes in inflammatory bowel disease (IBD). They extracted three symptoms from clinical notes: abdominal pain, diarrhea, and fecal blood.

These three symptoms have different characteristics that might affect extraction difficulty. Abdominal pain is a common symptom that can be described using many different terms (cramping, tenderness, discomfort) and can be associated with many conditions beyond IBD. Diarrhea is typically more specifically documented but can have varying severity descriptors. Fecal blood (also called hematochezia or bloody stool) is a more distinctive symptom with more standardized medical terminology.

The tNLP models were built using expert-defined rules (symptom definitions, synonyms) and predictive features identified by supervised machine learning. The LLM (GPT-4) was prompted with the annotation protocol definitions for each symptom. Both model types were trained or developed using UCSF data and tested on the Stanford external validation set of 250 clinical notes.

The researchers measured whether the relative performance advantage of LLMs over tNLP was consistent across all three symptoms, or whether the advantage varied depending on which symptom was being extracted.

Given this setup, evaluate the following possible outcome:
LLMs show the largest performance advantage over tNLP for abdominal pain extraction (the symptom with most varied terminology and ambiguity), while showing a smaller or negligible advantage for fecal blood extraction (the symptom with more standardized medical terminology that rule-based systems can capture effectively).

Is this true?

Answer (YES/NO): NO